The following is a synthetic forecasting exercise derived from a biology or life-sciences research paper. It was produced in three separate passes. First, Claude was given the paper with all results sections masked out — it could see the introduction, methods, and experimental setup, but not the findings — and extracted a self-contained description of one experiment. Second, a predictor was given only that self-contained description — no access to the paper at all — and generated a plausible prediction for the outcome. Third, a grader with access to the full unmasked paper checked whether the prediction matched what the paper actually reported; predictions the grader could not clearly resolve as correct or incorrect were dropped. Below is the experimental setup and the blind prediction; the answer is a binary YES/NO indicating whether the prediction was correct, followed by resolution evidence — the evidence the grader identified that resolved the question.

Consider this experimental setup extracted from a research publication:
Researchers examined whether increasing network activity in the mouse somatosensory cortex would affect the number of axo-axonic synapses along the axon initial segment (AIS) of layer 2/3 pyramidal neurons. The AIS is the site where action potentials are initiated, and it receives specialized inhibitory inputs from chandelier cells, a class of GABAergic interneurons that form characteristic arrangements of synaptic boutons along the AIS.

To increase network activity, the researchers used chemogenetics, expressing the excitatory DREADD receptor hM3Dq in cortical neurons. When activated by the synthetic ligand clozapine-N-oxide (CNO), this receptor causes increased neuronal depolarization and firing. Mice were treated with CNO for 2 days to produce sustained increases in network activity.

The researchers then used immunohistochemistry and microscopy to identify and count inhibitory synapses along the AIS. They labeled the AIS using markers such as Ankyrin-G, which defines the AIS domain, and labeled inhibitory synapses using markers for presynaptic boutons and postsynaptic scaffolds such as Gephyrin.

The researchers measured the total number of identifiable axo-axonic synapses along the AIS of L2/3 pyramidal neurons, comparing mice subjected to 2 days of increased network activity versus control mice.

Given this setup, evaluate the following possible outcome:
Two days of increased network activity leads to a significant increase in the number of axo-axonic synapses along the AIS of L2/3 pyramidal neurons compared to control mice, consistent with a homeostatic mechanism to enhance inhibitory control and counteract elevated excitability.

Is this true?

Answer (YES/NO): NO